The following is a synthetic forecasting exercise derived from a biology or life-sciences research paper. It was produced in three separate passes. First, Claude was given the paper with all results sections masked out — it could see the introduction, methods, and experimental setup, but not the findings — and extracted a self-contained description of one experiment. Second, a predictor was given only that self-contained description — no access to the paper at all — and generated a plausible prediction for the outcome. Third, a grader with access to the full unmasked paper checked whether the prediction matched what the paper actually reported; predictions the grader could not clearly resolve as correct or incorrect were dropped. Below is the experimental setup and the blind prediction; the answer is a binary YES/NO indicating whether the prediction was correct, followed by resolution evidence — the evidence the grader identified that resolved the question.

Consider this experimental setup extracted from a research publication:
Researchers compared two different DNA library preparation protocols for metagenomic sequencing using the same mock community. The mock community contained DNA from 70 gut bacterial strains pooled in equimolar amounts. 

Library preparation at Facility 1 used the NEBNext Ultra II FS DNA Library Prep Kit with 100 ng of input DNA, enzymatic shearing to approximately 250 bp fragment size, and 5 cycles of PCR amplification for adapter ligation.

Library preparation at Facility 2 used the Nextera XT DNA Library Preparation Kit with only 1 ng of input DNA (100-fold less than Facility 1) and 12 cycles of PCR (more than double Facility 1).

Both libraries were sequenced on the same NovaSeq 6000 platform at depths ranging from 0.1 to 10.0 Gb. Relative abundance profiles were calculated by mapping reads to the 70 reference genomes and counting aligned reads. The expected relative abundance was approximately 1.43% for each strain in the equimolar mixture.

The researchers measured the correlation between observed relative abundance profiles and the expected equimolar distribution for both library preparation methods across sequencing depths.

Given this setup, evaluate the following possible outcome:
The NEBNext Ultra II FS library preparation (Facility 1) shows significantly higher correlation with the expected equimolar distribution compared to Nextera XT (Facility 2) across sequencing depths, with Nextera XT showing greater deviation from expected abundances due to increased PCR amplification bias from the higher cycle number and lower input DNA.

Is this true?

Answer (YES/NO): NO